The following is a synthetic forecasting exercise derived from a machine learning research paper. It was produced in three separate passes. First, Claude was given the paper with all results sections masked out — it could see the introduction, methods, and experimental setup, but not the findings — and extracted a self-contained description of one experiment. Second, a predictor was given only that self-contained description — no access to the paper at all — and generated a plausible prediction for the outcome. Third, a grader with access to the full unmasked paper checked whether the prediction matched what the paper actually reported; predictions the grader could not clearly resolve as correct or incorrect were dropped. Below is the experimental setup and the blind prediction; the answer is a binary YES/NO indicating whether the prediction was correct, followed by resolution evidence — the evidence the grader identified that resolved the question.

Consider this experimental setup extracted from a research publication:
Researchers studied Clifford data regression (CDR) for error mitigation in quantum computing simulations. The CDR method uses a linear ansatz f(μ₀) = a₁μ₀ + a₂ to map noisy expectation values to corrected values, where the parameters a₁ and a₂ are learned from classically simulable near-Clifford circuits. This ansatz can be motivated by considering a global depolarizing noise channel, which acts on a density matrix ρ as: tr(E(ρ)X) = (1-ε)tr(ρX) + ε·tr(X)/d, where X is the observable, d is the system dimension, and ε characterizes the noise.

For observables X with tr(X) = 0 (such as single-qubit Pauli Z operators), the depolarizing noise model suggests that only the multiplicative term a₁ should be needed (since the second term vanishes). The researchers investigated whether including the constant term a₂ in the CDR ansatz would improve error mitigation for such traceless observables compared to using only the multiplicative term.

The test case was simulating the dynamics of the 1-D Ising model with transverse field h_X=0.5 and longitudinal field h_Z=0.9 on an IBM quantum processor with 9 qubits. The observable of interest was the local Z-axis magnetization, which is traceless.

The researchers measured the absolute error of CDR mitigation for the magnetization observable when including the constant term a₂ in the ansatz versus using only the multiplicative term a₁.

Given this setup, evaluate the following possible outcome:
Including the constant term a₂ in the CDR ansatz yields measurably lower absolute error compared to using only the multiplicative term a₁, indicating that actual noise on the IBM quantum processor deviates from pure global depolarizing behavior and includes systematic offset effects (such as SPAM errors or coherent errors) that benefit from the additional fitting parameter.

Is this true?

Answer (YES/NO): YES